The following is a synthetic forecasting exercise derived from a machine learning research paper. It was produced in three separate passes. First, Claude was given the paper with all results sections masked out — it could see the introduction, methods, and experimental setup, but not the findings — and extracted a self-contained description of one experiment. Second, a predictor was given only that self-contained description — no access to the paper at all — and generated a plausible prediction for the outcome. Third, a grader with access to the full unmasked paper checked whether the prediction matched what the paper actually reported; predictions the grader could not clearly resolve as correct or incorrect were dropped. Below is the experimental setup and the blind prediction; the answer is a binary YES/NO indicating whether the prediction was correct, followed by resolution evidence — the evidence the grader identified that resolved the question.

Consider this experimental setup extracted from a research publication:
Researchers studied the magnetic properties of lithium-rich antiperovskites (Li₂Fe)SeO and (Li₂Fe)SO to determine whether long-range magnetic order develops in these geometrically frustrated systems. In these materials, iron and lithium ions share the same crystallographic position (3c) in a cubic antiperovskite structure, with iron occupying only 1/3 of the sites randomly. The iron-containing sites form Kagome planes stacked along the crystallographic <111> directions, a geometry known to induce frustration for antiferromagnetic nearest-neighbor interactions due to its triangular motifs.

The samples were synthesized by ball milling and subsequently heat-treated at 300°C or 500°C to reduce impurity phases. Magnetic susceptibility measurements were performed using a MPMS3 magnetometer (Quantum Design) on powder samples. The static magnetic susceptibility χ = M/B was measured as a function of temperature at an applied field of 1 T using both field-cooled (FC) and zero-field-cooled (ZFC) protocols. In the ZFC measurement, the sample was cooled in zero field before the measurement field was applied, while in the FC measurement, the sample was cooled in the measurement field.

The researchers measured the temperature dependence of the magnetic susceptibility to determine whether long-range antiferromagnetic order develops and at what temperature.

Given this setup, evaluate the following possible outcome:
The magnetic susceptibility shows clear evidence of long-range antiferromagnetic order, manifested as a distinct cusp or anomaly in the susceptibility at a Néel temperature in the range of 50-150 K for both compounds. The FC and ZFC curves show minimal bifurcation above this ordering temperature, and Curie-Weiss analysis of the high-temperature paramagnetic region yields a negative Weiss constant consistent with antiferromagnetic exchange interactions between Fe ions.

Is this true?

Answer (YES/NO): NO